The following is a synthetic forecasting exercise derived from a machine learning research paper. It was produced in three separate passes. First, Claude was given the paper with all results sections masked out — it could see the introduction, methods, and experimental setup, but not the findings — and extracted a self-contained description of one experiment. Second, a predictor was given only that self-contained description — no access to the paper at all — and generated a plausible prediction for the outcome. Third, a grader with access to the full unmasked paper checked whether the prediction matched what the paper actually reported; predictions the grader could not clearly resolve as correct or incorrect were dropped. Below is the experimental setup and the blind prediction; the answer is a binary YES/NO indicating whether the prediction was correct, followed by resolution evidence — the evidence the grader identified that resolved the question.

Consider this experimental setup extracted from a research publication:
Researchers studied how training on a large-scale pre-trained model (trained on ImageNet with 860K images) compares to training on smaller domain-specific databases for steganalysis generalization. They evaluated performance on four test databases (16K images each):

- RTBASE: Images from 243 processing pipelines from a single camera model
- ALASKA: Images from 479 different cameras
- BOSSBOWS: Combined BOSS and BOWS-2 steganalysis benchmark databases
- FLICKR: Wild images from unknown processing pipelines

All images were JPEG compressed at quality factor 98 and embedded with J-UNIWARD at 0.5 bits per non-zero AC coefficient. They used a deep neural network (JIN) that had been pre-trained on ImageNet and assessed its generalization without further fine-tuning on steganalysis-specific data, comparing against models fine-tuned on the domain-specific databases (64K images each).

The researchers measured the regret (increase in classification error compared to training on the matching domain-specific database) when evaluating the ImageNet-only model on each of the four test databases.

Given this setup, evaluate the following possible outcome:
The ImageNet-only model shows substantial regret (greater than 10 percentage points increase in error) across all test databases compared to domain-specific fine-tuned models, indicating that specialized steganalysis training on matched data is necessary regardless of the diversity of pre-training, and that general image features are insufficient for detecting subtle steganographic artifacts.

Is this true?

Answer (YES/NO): NO